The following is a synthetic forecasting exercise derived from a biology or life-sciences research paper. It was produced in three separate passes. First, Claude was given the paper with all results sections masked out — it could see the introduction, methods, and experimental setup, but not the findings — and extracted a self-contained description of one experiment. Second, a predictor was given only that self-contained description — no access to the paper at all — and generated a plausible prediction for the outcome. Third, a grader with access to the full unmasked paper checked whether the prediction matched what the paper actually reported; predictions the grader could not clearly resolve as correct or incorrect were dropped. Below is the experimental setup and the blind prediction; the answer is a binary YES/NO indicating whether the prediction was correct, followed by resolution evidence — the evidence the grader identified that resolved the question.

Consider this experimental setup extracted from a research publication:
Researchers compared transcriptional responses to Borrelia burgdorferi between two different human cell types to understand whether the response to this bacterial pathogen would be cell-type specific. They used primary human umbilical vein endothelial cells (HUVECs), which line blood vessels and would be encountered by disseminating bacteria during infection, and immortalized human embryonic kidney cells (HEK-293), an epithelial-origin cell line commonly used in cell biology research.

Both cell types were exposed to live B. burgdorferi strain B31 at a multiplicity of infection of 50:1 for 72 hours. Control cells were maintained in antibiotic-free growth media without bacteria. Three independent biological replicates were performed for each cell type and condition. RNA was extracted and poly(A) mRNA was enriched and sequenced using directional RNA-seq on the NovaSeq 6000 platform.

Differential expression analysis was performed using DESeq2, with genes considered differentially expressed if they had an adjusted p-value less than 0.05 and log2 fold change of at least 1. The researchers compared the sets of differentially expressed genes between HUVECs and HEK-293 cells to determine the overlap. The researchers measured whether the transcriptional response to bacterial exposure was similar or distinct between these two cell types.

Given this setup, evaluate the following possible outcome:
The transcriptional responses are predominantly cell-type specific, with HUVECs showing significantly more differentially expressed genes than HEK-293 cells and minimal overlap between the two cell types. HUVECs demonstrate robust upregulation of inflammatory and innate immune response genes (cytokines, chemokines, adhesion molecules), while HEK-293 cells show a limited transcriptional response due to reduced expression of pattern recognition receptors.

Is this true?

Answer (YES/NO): YES